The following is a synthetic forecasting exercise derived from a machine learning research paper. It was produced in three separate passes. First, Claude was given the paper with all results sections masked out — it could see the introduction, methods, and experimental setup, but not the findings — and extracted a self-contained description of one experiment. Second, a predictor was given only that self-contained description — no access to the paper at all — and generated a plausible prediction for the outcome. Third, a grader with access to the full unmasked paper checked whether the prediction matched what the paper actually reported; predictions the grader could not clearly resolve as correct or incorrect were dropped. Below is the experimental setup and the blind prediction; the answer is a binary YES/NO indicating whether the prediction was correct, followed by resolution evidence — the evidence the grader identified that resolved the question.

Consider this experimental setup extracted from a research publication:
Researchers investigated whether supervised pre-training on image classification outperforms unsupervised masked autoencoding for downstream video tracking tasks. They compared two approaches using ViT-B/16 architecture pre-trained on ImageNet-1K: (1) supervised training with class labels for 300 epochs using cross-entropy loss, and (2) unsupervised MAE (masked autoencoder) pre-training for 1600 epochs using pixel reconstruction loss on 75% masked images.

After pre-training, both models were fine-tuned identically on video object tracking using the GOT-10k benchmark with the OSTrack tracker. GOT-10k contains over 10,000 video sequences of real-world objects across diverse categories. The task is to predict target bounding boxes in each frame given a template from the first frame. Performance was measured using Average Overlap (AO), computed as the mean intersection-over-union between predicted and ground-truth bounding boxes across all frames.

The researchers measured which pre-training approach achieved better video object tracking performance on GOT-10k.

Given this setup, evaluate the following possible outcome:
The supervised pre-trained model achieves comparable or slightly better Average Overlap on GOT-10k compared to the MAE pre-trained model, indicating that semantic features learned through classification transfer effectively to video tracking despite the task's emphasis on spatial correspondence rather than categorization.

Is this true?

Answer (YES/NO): NO